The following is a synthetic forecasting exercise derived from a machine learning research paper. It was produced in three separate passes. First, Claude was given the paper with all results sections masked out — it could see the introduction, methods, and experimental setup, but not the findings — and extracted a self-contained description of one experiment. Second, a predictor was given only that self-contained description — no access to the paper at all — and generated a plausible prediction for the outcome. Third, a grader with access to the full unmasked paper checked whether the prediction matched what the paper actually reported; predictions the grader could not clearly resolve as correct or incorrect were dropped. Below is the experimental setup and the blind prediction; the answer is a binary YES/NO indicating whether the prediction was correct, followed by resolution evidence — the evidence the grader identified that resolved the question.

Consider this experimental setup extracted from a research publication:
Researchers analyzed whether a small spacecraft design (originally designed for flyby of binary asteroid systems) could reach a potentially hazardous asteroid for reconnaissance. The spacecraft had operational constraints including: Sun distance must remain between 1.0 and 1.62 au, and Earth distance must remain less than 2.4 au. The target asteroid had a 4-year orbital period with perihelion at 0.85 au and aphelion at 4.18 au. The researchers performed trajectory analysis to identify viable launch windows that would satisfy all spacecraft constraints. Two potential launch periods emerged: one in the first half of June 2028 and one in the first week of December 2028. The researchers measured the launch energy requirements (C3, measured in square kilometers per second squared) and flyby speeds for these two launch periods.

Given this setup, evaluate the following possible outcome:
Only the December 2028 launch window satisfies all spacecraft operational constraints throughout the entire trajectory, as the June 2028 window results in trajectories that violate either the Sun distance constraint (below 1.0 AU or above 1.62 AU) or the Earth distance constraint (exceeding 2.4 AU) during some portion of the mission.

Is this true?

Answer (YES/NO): NO